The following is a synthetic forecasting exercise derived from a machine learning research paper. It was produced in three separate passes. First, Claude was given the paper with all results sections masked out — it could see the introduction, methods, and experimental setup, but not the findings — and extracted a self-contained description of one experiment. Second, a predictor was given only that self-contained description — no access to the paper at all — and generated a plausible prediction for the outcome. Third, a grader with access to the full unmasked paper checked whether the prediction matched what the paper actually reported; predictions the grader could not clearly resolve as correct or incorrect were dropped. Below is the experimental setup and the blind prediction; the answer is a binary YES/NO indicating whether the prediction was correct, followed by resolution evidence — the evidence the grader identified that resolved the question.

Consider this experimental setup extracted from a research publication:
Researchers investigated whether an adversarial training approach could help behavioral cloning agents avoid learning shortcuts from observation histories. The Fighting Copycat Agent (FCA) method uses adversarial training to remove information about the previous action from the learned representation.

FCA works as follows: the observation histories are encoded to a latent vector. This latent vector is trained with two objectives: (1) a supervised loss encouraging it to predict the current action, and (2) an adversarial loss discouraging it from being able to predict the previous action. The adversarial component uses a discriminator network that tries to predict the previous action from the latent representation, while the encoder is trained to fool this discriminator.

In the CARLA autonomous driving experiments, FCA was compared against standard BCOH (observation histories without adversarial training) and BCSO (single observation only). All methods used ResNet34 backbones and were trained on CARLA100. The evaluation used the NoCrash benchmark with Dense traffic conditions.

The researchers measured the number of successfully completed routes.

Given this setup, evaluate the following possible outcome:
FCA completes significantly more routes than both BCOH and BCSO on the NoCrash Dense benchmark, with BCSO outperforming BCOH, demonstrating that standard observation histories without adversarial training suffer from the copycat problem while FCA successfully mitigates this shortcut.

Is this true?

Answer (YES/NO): NO